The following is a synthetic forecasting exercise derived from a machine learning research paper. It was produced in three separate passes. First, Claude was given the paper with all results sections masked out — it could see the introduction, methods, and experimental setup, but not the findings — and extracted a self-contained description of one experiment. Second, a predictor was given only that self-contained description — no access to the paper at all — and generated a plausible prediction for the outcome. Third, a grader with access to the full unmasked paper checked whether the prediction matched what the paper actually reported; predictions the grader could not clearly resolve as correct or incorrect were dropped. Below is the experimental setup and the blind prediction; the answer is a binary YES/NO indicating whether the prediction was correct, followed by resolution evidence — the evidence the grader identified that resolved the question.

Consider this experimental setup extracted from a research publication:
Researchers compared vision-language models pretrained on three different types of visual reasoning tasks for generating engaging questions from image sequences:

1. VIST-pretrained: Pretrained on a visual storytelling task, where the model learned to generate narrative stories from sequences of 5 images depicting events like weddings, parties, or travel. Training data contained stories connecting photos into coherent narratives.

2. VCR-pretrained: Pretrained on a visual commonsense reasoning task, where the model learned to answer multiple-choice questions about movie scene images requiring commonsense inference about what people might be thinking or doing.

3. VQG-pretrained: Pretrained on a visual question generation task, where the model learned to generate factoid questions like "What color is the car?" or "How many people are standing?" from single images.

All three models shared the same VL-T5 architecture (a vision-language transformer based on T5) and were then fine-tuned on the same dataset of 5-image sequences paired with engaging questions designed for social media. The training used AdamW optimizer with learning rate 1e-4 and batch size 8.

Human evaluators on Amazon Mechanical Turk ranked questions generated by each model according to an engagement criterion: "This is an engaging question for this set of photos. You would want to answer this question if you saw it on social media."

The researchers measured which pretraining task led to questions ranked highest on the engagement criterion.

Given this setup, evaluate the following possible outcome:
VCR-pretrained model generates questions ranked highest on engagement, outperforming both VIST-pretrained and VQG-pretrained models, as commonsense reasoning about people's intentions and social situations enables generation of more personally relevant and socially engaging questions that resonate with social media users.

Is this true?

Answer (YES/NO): NO